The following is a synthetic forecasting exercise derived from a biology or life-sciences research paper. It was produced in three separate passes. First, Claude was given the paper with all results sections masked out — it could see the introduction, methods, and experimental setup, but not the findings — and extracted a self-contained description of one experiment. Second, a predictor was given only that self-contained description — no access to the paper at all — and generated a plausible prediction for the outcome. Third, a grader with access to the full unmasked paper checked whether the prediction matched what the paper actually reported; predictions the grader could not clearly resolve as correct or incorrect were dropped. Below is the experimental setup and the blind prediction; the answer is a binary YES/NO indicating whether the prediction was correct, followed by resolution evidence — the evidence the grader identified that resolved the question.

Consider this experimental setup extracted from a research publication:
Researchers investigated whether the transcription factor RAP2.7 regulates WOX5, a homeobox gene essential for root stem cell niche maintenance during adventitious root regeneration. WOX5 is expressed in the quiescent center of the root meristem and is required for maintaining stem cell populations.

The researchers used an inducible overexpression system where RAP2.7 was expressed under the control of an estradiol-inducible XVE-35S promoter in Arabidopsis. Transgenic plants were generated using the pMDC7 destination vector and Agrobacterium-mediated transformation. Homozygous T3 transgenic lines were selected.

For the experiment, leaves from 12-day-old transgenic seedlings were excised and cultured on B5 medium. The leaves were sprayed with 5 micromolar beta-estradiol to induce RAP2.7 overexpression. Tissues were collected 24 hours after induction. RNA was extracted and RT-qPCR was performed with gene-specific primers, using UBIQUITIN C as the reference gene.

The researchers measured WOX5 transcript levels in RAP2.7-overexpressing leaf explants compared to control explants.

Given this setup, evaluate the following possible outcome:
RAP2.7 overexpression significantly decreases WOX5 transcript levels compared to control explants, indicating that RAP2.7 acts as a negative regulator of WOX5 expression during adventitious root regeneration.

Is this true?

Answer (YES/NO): NO